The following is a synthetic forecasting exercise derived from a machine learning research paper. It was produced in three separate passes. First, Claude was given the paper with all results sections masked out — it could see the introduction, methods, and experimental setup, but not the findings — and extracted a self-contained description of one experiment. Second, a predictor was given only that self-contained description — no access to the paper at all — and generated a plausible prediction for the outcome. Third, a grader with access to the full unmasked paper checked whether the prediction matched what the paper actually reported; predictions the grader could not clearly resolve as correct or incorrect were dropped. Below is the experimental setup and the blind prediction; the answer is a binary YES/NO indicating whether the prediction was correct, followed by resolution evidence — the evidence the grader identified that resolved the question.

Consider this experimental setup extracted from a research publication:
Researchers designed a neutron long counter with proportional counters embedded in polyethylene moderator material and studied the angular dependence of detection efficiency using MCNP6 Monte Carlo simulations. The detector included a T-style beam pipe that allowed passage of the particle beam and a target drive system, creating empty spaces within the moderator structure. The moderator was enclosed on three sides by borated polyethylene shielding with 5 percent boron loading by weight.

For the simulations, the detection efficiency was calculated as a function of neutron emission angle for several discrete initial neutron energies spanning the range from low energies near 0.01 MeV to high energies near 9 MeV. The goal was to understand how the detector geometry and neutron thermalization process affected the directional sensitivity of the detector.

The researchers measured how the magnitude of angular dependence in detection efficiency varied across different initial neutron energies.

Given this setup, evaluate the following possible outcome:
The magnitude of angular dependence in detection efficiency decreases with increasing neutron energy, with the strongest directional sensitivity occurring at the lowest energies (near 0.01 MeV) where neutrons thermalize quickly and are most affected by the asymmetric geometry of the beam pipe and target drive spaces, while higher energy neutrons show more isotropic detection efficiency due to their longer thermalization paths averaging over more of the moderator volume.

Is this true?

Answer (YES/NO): NO